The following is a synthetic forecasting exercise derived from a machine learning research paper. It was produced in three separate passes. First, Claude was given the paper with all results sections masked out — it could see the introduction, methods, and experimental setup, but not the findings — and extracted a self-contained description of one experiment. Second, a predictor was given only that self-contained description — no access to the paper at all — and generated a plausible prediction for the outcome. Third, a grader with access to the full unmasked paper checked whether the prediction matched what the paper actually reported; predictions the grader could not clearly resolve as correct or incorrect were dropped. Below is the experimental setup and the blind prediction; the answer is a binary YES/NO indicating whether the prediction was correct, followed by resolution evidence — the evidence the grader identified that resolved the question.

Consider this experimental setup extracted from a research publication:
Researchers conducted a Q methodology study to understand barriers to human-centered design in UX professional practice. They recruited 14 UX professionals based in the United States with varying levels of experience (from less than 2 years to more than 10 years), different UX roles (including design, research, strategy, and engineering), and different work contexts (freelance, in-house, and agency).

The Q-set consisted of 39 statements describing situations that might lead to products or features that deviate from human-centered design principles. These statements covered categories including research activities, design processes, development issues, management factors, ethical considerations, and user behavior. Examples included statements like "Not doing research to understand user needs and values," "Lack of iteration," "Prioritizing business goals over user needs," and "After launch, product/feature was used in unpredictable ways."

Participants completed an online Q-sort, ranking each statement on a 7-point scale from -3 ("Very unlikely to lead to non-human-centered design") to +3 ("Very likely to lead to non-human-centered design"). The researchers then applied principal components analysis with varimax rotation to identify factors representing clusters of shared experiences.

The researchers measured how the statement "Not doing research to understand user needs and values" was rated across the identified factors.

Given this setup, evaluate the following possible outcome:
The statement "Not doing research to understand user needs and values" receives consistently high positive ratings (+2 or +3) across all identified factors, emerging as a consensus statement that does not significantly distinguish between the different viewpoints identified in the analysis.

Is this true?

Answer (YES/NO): YES